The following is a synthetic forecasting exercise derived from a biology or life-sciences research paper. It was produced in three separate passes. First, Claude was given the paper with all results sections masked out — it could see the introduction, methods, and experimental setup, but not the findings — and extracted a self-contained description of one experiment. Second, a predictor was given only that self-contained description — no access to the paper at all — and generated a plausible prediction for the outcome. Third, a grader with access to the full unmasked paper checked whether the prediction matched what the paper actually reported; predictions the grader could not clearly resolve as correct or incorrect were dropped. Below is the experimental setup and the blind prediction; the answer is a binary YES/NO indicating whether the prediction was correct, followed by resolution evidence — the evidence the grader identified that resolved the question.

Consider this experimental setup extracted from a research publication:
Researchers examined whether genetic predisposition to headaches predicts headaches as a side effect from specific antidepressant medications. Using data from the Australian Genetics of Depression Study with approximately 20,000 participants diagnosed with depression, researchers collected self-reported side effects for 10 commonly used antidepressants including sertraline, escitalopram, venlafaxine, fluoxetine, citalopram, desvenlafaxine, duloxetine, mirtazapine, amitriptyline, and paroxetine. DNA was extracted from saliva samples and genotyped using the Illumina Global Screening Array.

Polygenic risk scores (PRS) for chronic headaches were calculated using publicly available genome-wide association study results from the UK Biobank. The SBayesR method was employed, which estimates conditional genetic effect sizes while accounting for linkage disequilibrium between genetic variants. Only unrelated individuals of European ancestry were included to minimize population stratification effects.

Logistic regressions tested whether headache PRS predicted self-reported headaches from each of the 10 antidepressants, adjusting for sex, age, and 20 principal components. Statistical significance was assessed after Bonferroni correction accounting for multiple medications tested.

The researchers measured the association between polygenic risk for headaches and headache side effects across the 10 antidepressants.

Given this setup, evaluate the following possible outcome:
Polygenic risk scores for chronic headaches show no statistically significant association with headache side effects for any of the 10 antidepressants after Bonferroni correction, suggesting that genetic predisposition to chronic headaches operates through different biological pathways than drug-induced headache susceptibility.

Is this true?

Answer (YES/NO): NO